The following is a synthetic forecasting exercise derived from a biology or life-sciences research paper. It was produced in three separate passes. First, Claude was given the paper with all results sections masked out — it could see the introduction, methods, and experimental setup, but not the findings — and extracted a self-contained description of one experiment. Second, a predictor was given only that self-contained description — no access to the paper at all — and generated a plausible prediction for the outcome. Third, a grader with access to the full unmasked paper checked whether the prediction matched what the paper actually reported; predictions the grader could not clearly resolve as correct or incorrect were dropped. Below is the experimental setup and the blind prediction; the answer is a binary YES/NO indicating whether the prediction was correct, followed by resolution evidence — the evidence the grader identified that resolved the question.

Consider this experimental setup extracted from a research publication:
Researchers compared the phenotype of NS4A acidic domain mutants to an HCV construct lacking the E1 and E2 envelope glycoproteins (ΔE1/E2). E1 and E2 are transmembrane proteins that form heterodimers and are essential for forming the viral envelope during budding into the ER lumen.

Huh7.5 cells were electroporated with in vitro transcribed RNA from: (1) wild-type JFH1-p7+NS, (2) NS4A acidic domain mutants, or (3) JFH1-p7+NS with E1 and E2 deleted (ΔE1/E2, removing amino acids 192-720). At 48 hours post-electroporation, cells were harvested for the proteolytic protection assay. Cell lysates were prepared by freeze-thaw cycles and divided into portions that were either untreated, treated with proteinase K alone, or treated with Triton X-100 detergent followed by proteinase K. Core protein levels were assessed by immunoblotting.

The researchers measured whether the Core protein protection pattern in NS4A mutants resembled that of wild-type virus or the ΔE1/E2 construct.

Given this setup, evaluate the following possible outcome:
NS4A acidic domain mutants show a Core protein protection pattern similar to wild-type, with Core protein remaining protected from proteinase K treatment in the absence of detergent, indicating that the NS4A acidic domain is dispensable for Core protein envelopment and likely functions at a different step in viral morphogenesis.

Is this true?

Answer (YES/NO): NO